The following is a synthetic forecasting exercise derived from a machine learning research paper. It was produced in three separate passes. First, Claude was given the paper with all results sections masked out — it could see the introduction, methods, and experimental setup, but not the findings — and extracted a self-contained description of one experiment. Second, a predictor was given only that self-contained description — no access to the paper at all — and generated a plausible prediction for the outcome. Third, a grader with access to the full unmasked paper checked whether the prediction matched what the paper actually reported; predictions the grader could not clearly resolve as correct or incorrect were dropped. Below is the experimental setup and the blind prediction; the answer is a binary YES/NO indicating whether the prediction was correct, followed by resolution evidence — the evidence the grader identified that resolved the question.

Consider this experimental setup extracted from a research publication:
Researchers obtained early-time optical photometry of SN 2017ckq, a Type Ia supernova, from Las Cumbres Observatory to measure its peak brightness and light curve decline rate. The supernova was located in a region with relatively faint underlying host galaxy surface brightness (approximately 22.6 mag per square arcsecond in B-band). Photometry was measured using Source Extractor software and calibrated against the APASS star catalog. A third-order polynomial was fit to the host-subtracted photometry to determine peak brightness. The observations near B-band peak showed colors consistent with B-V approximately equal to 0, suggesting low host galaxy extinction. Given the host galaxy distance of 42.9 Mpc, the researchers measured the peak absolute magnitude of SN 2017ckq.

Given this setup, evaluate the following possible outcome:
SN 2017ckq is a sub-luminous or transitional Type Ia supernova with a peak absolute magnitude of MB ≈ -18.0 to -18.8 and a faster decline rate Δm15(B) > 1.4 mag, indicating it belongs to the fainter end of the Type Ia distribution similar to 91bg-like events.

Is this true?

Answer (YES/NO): NO